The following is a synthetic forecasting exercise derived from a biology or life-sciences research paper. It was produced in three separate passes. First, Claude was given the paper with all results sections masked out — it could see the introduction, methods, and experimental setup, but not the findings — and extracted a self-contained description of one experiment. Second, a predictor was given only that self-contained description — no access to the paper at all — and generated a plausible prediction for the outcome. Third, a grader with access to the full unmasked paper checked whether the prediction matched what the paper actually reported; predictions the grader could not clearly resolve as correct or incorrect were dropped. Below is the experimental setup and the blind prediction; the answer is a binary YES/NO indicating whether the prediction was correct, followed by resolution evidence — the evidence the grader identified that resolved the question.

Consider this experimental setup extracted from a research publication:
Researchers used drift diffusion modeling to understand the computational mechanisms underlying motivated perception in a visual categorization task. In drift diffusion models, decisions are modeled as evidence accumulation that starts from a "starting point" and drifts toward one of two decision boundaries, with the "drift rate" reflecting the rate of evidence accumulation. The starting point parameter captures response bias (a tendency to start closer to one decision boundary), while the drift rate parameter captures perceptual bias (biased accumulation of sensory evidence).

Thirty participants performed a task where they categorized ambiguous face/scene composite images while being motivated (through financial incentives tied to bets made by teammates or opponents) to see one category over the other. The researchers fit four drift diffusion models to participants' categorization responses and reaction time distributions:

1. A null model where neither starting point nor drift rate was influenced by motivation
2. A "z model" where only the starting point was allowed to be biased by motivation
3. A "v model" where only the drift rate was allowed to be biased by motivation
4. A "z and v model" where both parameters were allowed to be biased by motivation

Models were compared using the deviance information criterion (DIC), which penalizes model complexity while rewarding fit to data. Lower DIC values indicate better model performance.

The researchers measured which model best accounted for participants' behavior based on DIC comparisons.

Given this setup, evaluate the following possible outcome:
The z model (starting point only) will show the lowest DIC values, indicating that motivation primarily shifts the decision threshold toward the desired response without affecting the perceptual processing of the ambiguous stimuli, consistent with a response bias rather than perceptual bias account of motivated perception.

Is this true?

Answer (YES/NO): NO